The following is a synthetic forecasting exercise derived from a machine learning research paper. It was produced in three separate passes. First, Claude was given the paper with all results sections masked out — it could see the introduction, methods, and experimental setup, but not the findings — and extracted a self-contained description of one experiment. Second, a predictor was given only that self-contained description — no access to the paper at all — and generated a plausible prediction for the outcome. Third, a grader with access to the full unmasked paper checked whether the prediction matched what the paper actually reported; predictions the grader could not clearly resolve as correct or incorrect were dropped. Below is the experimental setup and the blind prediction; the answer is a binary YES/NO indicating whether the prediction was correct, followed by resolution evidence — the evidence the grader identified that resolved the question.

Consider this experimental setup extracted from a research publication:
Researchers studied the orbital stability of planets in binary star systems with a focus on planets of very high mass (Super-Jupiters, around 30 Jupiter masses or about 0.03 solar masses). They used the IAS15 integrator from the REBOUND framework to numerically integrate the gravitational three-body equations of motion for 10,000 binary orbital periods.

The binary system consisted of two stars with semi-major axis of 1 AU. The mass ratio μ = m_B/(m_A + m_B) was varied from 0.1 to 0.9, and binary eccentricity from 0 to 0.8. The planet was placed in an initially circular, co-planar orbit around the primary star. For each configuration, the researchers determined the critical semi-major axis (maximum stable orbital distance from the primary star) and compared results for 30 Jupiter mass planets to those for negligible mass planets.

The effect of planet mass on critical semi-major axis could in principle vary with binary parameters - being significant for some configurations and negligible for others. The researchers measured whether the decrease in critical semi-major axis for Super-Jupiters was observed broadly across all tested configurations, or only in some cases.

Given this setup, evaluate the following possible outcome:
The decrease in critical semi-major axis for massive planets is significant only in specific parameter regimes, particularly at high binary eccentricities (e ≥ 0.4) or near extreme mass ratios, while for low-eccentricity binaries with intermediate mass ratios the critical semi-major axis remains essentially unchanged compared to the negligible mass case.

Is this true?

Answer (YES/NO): NO